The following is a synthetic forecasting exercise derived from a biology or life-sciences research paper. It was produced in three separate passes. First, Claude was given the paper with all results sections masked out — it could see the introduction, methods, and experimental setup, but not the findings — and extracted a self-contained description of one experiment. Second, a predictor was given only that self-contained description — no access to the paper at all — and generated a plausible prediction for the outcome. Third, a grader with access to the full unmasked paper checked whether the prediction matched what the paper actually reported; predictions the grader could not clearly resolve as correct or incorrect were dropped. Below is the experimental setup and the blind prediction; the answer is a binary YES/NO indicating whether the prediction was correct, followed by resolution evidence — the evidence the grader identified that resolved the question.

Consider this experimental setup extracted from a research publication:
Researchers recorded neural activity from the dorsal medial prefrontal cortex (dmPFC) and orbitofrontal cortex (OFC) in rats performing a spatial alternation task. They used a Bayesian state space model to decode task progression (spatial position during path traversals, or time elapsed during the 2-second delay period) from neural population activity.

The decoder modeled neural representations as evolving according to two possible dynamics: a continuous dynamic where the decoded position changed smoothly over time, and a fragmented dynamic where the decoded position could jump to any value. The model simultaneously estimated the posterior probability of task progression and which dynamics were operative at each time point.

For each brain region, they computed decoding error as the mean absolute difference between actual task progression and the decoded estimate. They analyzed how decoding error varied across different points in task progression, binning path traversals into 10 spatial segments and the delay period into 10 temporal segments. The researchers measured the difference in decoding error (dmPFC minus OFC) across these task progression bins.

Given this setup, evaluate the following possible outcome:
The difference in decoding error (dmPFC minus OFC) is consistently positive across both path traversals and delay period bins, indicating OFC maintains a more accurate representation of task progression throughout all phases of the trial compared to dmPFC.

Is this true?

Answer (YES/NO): NO